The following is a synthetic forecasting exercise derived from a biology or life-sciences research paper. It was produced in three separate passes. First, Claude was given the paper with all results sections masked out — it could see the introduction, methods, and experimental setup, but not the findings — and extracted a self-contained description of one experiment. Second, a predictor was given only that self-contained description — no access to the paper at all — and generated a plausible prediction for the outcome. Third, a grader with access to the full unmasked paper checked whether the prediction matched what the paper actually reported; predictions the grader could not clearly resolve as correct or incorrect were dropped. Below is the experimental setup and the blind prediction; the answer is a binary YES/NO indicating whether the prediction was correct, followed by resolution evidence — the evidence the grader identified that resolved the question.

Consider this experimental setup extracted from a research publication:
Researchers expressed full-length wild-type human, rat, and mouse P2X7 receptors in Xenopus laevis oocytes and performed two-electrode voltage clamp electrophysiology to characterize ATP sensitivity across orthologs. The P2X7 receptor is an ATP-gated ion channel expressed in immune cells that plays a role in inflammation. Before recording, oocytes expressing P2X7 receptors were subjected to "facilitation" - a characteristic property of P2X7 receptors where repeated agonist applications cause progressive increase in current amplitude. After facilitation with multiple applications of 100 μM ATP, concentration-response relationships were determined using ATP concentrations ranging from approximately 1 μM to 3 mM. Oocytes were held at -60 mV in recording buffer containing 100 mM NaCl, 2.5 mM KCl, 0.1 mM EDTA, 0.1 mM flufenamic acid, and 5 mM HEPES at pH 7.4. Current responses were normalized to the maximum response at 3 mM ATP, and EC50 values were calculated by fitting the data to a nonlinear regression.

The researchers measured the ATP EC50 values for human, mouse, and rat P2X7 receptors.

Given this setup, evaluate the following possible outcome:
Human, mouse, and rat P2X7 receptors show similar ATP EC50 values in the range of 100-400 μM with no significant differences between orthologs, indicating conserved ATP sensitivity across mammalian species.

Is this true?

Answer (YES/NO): NO